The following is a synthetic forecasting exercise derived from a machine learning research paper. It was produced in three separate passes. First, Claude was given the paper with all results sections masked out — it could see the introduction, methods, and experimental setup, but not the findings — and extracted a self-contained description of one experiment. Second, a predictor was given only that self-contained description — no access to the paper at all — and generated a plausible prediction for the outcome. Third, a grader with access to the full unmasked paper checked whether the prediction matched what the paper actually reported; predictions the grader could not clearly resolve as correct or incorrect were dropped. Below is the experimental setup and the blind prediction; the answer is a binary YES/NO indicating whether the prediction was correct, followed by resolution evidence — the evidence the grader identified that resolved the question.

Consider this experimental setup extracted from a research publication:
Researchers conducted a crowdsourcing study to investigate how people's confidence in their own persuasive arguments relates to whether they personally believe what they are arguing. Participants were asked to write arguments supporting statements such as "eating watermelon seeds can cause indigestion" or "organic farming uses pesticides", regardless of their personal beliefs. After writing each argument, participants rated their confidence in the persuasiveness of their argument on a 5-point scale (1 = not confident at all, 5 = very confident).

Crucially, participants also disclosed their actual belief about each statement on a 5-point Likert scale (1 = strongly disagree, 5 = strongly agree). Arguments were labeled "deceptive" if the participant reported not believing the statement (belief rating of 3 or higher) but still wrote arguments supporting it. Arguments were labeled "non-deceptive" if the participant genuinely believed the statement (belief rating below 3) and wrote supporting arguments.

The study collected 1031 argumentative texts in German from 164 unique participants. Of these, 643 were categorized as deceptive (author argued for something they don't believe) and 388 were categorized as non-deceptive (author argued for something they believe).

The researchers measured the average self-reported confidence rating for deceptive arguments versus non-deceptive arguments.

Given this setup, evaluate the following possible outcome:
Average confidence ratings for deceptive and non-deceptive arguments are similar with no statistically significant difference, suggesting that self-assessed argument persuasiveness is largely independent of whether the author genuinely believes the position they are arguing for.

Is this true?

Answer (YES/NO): NO